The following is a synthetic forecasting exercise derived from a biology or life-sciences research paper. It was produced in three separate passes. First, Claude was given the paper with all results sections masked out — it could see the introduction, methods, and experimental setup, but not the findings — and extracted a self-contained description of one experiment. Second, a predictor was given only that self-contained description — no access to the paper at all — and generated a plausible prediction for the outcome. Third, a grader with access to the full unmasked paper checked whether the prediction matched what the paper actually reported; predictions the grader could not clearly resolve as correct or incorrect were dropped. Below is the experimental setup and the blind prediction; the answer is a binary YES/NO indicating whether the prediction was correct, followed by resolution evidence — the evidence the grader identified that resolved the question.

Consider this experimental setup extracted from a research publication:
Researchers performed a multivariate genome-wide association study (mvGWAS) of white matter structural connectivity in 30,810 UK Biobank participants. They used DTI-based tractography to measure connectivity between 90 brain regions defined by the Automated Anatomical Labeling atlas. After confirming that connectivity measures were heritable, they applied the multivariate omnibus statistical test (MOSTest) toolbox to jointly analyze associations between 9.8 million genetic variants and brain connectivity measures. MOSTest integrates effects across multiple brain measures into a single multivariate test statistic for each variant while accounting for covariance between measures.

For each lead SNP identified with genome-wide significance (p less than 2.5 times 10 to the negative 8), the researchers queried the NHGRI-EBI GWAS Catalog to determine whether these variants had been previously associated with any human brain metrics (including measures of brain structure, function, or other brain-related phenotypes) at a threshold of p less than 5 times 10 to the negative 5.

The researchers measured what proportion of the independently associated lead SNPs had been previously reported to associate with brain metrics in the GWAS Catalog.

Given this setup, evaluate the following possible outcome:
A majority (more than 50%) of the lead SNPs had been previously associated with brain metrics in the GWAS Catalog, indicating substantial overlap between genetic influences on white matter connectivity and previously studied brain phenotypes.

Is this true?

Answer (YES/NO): NO